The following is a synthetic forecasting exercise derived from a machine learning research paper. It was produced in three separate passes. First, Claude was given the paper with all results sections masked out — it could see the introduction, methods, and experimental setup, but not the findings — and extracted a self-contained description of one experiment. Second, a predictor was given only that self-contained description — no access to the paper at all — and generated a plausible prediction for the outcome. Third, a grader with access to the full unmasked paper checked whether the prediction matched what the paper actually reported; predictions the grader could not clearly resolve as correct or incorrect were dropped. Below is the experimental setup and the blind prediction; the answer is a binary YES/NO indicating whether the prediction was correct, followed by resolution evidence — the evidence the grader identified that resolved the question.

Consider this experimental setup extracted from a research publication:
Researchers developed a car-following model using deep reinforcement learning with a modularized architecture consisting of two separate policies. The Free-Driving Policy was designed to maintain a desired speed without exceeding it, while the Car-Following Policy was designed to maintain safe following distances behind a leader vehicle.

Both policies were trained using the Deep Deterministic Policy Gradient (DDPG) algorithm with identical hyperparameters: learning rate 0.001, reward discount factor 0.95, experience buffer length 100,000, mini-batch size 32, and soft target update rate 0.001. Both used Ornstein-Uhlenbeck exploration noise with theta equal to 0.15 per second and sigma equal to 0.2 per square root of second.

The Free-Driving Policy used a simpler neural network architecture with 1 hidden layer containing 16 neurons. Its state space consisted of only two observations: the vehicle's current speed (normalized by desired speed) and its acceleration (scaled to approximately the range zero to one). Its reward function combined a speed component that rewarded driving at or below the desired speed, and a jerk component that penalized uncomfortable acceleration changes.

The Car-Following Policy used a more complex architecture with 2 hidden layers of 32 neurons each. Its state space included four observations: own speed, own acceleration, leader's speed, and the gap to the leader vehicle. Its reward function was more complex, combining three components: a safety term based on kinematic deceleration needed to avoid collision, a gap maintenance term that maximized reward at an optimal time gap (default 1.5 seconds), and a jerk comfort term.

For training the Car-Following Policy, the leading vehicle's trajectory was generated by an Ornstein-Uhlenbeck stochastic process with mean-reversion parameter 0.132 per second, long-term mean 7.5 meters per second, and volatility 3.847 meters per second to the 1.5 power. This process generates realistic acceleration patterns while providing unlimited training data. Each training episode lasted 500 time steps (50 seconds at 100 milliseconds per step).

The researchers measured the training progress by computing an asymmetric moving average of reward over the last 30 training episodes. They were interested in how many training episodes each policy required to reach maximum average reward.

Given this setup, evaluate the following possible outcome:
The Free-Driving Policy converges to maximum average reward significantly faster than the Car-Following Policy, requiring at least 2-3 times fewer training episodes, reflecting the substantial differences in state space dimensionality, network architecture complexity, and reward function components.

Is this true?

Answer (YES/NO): YES